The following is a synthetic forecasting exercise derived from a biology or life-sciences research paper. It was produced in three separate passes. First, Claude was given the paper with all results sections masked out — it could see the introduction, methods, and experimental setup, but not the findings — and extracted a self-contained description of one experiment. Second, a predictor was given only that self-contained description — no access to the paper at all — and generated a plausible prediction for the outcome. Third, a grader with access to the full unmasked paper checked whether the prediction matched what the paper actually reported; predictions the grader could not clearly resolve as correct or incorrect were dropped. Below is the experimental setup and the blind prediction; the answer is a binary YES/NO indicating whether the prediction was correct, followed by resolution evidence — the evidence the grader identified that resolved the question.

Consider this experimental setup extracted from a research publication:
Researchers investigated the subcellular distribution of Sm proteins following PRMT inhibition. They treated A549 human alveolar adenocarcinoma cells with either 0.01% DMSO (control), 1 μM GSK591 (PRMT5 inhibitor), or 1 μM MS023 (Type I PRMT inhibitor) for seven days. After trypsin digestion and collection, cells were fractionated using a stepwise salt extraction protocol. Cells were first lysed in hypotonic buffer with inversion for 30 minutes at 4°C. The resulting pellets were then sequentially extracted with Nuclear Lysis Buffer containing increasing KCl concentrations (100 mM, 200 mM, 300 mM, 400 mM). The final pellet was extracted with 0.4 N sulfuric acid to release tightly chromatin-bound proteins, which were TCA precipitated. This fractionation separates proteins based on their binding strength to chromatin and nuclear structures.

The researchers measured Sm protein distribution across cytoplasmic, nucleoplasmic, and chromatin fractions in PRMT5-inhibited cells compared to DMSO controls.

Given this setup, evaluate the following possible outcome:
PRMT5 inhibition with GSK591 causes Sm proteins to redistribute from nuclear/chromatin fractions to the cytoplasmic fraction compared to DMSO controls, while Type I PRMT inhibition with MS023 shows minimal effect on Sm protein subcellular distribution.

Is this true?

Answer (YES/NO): NO